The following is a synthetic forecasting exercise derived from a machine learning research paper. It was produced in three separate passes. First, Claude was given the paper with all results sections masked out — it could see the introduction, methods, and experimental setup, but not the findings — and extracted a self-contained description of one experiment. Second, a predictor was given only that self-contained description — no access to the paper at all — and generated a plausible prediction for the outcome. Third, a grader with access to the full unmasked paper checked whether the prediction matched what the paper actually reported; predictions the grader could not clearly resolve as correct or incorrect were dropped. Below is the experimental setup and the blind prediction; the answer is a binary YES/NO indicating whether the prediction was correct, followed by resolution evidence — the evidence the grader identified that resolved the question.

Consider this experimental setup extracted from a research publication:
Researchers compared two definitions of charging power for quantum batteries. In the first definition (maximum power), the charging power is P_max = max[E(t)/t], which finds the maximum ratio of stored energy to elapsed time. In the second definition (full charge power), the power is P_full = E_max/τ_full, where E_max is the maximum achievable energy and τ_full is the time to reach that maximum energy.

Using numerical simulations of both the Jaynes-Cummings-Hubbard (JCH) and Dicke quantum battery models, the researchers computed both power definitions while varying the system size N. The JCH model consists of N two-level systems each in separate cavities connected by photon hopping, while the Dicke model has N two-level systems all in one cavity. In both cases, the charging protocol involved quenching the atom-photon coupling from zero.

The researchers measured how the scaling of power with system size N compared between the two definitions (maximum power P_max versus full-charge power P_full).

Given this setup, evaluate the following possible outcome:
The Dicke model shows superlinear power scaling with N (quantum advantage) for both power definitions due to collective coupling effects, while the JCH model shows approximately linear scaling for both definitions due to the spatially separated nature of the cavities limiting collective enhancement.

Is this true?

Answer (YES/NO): NO